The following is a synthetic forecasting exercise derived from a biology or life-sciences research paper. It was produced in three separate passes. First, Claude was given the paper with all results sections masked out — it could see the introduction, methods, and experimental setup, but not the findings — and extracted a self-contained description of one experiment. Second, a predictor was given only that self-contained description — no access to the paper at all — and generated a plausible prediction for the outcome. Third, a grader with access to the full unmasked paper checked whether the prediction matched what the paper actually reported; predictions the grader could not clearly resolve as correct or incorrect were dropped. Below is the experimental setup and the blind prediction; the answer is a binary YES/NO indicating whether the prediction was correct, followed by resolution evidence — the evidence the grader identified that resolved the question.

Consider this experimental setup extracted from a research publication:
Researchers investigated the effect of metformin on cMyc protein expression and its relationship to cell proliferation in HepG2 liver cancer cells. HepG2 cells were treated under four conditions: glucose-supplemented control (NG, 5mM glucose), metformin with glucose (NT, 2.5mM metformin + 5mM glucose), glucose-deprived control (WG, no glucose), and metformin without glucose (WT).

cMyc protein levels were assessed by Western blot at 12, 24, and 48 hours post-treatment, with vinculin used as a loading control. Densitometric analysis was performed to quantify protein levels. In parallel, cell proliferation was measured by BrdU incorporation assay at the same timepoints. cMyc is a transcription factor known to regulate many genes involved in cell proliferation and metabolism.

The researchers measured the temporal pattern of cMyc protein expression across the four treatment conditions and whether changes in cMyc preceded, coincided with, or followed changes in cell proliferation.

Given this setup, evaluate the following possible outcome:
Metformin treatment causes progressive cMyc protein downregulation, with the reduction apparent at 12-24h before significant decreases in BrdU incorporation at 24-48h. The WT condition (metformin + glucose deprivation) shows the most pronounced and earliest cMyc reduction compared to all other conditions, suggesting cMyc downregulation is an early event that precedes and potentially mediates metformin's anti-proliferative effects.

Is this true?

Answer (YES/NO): NO